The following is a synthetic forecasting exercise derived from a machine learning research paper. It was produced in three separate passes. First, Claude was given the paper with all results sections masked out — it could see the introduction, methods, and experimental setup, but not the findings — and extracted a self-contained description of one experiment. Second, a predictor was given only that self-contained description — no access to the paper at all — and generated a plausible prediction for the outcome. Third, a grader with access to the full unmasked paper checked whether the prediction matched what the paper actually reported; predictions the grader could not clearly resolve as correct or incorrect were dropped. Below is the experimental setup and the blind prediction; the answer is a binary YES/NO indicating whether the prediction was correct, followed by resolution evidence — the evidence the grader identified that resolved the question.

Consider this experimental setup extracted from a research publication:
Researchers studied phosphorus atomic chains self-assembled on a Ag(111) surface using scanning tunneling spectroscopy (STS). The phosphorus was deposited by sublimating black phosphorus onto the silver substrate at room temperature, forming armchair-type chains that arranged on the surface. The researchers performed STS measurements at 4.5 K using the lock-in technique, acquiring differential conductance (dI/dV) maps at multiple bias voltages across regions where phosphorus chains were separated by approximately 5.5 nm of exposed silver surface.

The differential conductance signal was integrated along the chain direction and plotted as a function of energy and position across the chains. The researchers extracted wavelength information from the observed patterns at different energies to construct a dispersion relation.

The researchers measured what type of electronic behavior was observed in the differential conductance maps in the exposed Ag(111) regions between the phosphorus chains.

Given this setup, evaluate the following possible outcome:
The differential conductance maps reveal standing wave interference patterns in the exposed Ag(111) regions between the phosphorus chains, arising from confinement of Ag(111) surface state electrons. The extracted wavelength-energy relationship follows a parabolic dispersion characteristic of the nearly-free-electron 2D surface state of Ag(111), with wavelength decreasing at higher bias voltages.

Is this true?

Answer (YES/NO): YES